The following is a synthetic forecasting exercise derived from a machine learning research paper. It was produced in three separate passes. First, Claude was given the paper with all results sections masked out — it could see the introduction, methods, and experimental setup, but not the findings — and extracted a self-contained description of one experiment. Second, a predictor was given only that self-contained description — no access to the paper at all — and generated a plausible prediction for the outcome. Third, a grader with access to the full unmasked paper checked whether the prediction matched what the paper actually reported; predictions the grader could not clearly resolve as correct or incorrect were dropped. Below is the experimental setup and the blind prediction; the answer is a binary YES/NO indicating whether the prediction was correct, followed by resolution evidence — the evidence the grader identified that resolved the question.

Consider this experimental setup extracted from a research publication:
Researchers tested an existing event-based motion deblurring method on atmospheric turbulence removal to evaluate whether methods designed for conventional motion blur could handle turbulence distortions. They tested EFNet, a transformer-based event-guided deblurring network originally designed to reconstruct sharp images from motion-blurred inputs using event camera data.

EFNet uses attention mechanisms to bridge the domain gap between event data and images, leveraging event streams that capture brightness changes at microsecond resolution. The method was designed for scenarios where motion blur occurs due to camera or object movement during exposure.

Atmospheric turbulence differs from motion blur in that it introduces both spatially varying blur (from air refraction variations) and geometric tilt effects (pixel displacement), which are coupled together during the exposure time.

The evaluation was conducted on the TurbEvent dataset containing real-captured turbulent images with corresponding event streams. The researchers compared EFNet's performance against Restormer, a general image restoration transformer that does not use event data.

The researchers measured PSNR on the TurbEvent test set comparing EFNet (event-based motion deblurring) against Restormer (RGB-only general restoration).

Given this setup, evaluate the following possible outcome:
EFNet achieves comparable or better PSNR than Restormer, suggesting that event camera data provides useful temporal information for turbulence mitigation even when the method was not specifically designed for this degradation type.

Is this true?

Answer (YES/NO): YES